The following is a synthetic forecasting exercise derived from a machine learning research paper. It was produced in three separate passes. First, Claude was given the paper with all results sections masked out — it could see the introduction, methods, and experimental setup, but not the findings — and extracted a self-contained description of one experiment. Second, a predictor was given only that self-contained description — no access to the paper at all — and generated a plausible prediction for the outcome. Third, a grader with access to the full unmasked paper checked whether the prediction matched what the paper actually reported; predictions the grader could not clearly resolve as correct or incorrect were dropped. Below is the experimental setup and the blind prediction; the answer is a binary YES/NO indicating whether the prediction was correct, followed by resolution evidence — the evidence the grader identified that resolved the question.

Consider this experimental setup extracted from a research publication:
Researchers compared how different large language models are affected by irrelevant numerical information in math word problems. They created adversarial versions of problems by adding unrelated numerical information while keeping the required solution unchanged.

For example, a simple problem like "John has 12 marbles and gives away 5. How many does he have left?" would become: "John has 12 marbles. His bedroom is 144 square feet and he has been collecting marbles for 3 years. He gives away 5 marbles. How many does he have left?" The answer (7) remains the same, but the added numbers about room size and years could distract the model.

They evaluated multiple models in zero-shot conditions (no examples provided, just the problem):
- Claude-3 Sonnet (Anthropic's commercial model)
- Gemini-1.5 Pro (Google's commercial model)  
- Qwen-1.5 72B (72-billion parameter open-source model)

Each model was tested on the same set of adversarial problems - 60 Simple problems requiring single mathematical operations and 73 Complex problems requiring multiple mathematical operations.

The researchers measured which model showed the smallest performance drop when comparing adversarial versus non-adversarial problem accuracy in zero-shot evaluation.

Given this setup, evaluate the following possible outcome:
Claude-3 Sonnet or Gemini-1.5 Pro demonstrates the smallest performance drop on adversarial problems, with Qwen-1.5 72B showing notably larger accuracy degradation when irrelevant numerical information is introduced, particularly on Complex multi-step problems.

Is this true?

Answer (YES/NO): NO